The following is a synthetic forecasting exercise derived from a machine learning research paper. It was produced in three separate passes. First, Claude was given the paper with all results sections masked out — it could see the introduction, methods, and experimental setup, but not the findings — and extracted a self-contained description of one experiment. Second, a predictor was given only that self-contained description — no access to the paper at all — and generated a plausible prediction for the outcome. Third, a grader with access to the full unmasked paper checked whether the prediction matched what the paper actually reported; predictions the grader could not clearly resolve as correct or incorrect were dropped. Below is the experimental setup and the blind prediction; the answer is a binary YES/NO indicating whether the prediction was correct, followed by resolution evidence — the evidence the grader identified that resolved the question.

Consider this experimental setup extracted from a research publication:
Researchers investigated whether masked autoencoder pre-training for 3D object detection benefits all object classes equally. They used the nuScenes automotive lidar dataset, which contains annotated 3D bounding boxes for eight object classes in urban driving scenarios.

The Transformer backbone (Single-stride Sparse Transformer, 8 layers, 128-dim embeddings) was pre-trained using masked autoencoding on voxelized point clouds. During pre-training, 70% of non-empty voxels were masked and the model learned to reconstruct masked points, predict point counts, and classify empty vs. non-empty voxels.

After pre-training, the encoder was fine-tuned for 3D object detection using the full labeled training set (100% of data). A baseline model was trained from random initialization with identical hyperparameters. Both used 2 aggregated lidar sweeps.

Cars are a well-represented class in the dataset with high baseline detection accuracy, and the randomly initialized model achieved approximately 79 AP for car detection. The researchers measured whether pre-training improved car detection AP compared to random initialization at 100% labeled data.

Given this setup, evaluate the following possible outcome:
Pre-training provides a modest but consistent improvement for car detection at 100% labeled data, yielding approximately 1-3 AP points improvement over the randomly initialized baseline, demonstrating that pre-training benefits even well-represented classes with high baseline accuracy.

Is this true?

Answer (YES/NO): NO